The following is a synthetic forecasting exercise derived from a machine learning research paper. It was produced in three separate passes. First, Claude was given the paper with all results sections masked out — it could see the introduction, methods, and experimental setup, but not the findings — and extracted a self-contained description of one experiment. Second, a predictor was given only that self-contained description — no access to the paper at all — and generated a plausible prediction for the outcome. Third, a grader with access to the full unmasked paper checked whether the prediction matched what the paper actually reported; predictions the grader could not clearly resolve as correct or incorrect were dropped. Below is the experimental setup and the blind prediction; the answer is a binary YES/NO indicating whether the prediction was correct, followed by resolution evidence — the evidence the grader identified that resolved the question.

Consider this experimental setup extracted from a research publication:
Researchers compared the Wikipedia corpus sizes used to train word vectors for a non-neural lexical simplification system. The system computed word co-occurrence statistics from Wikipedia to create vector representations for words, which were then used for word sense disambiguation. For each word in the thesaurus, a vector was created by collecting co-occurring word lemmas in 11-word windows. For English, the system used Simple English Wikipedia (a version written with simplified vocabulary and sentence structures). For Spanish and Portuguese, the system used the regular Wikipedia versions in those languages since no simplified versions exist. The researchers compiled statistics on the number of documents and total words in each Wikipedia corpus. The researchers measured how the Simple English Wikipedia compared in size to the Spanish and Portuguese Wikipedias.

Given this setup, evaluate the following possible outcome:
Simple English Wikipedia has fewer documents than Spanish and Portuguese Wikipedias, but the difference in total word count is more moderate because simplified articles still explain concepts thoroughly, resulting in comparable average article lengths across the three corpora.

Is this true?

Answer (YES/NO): NO